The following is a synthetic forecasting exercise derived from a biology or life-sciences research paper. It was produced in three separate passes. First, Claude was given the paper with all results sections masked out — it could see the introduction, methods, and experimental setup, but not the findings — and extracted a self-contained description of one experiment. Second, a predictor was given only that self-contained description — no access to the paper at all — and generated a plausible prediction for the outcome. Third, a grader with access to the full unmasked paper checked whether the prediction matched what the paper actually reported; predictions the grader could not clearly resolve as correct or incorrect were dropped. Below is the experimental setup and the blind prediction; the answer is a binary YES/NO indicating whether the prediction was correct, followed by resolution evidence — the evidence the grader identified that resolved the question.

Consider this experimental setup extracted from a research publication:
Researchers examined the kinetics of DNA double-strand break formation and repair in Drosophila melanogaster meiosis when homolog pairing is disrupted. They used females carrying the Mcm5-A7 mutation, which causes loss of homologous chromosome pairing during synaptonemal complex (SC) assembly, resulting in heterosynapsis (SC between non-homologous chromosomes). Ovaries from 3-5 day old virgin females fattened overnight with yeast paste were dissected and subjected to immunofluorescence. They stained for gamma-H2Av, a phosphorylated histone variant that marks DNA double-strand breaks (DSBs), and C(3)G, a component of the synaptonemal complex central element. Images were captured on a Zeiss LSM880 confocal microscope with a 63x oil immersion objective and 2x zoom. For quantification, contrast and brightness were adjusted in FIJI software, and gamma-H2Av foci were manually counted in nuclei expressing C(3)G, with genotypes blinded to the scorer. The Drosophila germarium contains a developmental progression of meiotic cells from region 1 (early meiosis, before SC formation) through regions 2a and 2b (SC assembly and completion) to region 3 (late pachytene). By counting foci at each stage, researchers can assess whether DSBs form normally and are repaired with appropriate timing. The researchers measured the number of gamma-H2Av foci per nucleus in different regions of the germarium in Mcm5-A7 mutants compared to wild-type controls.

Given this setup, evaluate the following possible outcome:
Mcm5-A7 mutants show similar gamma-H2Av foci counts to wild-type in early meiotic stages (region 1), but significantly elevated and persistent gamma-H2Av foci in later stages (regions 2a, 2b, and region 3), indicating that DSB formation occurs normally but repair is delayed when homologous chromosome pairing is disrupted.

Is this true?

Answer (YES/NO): NO